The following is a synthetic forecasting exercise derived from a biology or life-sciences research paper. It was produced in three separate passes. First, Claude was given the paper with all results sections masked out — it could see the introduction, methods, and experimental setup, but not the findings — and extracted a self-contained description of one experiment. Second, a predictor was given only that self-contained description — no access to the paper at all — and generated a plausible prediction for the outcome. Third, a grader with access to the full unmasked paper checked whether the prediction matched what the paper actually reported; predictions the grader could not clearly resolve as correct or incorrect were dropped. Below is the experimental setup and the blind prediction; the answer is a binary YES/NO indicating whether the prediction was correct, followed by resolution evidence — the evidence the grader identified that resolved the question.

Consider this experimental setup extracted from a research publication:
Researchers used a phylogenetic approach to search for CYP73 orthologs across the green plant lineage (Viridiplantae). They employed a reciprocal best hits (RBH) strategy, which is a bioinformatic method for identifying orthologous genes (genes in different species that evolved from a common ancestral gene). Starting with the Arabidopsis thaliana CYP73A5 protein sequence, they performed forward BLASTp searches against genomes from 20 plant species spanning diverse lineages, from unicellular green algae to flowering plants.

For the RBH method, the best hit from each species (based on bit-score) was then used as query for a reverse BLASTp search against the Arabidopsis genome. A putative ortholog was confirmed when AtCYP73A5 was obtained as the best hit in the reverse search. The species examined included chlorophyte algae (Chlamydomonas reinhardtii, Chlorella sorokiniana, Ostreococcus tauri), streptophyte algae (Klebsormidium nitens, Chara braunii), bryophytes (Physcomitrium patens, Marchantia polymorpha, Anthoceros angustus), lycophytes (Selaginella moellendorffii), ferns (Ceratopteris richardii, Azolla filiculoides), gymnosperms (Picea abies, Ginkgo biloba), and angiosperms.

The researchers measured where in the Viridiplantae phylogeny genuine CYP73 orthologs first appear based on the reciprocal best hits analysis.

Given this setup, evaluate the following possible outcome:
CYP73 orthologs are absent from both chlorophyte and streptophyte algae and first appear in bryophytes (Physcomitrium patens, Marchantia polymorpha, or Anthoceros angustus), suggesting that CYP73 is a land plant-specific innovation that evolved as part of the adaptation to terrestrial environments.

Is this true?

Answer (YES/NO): YES